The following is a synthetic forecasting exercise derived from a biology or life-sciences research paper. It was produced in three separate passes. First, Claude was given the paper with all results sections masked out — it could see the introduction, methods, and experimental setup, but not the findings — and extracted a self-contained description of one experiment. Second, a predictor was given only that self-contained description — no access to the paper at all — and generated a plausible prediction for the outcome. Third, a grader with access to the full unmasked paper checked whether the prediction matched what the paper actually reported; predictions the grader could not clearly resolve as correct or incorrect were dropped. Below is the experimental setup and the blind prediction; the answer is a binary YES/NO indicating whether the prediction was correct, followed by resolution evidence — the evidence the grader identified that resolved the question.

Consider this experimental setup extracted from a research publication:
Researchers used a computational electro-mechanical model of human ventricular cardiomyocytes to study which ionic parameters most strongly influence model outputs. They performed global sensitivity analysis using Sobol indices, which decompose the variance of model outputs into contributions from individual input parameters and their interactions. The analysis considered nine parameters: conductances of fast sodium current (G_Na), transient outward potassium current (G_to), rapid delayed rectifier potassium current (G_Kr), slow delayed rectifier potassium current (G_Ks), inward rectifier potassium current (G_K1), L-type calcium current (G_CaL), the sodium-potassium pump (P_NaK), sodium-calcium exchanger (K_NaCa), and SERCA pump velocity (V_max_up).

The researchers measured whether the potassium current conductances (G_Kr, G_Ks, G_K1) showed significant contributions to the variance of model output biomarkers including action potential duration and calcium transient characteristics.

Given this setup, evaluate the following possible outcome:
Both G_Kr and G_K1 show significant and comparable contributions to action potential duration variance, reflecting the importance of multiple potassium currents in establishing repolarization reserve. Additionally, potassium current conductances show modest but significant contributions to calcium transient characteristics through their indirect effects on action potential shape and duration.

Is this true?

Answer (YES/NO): NO